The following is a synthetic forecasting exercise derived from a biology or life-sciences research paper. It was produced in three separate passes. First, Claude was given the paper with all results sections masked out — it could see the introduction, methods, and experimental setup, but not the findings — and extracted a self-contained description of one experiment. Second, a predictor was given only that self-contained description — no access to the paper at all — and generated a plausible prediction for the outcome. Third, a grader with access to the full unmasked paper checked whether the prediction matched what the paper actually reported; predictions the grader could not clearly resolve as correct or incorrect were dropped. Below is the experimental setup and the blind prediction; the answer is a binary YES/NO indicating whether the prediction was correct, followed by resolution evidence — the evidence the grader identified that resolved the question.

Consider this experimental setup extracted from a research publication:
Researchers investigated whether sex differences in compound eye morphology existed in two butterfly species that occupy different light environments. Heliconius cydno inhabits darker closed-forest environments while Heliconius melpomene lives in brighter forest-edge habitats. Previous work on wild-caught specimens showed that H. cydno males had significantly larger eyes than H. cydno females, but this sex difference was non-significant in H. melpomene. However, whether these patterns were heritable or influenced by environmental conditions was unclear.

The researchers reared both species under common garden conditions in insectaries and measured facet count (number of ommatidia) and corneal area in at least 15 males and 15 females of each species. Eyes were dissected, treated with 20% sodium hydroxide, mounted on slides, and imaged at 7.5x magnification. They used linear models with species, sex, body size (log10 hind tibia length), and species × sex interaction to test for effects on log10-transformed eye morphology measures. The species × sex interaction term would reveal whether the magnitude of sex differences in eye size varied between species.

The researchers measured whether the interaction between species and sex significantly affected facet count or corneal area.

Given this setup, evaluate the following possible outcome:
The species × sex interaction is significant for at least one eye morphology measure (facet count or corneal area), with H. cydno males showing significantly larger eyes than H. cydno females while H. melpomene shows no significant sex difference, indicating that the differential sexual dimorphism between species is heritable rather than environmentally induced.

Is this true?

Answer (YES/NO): NO